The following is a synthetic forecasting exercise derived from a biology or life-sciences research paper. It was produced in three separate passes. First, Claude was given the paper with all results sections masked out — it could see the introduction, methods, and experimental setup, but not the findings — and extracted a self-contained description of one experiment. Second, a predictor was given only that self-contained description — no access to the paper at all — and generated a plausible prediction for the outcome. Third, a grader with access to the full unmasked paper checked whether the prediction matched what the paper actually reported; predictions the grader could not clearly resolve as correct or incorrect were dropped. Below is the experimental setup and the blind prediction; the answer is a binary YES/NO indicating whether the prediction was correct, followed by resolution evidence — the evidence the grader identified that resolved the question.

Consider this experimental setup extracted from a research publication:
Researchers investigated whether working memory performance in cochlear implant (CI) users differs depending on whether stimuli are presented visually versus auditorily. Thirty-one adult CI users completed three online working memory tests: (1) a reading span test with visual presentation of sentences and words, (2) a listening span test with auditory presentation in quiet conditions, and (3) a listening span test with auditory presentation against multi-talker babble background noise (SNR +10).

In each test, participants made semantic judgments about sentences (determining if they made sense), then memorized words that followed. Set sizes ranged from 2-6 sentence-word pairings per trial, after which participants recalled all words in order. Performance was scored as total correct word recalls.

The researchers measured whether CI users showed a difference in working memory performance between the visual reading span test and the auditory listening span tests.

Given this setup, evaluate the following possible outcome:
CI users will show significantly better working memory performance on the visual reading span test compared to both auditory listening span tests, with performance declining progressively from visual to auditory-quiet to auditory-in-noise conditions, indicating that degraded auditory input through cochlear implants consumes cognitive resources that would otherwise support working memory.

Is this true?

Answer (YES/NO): YES